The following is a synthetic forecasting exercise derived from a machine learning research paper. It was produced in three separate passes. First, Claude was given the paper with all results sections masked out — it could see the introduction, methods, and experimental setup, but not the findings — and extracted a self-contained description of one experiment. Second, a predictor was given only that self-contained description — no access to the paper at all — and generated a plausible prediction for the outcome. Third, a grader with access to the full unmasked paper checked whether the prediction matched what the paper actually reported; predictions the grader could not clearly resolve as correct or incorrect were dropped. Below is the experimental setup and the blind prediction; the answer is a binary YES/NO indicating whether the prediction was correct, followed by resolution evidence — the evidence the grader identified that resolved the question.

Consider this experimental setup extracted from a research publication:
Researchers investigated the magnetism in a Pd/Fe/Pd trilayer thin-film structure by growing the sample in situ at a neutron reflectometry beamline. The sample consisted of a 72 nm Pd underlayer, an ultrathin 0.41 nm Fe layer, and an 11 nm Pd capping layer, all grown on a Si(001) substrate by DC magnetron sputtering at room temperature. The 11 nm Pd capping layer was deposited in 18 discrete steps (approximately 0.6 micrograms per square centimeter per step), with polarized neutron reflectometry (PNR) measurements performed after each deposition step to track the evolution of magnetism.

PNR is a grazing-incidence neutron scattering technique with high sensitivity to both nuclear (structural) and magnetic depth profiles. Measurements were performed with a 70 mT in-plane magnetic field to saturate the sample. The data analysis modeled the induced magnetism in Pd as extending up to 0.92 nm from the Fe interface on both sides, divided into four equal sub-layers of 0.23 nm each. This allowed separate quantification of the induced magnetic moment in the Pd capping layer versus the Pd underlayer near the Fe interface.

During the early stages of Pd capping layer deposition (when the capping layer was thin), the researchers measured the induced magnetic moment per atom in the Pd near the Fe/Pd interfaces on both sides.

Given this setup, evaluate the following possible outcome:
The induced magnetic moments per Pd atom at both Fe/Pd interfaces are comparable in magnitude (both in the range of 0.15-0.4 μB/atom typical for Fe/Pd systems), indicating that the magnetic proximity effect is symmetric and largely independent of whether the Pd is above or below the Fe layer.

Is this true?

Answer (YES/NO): NO